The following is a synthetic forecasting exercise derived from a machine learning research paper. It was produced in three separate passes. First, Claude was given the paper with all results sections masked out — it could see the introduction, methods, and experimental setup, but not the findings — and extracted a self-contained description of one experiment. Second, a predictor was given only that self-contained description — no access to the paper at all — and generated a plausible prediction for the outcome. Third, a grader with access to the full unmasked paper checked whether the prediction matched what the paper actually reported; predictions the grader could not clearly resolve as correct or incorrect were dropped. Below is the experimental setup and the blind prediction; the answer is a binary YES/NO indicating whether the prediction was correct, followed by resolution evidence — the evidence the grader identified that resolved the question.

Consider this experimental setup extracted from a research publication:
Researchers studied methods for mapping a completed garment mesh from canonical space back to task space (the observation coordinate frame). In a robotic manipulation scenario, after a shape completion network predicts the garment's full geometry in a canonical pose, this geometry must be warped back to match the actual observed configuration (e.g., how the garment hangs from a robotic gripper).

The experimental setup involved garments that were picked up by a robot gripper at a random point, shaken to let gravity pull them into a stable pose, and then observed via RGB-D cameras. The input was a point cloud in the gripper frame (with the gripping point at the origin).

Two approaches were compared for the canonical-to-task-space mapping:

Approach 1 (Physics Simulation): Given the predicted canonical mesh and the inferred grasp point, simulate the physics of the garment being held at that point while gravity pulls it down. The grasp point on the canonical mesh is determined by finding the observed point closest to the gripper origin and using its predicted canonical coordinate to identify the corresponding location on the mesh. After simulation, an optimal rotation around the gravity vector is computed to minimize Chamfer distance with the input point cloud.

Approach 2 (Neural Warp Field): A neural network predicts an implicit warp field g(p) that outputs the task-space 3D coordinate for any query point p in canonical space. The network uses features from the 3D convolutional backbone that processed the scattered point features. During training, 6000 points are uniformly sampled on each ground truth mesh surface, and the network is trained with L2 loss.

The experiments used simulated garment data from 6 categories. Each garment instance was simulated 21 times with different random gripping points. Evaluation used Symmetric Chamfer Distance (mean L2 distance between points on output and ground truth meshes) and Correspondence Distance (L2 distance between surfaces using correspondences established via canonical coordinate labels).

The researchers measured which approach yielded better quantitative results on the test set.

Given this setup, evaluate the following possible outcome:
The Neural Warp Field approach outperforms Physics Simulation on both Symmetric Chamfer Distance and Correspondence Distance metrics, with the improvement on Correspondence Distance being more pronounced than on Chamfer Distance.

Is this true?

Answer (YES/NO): YES